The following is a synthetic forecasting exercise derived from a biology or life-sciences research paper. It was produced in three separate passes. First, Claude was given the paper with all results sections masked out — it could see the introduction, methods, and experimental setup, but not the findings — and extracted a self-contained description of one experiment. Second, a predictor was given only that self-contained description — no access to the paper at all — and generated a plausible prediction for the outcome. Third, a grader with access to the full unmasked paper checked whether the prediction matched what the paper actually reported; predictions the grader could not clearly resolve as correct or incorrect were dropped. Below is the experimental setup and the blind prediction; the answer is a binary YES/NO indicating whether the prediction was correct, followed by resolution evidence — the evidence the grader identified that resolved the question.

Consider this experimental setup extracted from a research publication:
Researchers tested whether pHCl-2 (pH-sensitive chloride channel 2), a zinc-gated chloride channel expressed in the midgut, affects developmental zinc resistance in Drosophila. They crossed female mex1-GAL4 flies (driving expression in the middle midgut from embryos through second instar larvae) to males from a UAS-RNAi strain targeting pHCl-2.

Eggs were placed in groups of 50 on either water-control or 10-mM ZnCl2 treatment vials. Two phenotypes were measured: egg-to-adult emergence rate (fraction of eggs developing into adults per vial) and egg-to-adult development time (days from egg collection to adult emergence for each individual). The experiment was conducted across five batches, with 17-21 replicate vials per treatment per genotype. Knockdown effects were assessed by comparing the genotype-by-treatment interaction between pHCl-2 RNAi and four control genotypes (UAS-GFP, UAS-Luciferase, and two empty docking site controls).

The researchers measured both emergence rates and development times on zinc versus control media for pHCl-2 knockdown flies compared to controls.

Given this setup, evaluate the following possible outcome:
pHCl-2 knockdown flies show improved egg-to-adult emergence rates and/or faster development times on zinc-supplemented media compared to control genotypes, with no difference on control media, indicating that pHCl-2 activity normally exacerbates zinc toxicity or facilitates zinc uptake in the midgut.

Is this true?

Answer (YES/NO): YES